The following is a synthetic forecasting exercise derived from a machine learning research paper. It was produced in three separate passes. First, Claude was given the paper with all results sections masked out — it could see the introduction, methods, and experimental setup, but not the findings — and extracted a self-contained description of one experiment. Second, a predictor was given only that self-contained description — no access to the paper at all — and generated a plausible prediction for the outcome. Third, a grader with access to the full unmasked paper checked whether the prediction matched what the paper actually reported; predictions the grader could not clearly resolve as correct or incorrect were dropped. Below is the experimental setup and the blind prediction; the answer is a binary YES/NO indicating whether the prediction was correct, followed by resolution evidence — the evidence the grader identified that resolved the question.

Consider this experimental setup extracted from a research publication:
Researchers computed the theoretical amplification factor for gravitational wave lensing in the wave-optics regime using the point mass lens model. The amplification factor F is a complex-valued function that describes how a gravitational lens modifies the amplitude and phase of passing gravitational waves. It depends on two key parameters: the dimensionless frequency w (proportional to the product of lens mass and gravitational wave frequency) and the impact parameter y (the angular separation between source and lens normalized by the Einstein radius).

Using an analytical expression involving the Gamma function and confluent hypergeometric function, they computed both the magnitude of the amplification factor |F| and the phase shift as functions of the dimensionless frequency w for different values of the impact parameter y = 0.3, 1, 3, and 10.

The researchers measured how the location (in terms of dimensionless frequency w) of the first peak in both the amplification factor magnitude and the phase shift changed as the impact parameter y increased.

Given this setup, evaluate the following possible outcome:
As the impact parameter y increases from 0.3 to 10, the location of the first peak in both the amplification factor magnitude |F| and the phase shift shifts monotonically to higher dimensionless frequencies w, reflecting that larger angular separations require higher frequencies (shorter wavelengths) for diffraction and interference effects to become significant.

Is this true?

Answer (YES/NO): NO